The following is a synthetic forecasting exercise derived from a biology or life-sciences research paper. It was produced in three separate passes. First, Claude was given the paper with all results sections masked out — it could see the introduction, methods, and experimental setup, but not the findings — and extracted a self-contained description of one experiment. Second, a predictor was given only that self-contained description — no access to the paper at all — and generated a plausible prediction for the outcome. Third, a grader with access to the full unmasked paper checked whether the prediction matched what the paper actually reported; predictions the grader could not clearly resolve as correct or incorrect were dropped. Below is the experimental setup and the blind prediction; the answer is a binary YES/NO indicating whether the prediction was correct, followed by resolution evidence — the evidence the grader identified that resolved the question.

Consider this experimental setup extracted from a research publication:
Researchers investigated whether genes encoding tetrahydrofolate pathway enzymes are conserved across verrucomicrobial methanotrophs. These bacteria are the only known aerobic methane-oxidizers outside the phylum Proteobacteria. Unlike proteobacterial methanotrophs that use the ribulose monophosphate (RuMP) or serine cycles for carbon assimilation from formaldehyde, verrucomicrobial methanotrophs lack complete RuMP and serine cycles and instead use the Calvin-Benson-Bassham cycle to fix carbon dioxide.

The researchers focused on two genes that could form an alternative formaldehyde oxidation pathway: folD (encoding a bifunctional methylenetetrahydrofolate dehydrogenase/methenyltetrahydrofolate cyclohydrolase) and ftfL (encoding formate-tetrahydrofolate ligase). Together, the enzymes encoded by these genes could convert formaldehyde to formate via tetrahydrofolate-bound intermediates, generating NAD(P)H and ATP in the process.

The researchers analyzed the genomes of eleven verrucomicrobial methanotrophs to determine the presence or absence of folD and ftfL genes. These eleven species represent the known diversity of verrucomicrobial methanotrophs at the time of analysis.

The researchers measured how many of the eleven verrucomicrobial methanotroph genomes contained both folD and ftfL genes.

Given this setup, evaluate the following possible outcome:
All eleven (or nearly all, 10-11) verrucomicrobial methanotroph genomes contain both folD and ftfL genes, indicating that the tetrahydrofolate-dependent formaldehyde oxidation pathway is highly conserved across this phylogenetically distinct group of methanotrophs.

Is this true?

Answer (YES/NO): YES